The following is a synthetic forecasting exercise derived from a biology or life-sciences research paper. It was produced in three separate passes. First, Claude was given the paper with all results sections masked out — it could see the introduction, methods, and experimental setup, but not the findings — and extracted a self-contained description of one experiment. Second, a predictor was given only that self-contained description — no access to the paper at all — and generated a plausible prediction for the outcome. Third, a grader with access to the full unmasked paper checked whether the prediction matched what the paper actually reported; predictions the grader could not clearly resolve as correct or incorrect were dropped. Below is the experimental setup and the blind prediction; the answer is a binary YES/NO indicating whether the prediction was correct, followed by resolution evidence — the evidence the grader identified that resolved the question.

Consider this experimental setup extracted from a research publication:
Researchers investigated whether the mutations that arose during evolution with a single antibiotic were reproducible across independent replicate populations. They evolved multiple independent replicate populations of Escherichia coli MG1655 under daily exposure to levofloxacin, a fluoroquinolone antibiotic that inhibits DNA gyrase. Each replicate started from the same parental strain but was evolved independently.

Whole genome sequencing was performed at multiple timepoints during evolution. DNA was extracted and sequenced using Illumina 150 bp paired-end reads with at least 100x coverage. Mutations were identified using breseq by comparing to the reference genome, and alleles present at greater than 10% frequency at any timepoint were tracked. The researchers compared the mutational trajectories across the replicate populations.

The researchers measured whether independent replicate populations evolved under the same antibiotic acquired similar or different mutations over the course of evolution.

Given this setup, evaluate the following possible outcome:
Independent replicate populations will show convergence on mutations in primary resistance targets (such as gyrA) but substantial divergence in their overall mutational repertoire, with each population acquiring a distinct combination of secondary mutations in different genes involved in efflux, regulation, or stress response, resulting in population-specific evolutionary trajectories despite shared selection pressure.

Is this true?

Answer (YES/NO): NO